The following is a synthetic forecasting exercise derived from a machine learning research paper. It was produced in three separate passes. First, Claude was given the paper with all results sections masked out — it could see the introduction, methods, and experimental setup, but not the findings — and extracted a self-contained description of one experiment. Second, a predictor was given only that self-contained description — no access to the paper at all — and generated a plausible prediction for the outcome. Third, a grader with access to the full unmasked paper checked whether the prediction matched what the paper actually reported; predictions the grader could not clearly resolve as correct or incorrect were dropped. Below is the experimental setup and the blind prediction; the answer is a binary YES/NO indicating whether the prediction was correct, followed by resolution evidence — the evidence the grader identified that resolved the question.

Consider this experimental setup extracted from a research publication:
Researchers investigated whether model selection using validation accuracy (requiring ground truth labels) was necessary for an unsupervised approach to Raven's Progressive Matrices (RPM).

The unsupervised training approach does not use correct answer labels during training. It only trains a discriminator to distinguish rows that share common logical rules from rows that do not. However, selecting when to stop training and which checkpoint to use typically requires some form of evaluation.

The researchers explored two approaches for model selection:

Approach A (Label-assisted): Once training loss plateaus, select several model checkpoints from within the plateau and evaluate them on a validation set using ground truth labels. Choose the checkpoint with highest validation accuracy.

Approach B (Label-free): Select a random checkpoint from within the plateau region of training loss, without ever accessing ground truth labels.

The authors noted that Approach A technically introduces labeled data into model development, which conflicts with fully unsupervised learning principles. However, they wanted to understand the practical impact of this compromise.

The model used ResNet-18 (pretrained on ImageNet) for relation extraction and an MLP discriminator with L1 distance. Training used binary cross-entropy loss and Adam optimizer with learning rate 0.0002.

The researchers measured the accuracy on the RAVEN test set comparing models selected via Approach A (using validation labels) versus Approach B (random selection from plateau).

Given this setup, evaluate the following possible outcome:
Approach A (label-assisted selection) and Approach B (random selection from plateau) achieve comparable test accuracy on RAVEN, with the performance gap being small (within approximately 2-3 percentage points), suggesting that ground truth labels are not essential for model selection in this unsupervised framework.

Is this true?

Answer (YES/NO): YES